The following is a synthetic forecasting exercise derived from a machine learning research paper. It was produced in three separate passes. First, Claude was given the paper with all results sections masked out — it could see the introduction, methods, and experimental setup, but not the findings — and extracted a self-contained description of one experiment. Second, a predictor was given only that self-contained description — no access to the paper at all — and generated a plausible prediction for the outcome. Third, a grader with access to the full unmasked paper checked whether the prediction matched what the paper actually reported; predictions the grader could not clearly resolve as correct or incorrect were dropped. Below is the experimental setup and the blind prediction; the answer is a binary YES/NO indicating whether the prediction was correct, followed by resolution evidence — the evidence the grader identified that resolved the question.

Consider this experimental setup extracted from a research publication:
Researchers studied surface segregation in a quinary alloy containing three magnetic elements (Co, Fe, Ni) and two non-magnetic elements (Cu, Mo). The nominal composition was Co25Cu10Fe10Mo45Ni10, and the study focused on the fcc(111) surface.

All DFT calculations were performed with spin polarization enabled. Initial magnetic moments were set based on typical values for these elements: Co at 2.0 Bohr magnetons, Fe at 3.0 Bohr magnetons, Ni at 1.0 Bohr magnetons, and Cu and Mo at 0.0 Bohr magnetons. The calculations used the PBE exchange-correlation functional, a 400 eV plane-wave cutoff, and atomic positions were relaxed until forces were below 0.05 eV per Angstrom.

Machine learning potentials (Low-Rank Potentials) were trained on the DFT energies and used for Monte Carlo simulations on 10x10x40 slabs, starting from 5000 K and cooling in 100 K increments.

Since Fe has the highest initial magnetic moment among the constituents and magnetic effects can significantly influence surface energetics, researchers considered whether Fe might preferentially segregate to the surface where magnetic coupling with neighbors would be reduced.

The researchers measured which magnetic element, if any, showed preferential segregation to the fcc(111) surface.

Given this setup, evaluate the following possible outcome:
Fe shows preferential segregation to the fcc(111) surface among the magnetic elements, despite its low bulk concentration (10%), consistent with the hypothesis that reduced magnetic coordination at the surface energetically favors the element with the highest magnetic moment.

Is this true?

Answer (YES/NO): NO